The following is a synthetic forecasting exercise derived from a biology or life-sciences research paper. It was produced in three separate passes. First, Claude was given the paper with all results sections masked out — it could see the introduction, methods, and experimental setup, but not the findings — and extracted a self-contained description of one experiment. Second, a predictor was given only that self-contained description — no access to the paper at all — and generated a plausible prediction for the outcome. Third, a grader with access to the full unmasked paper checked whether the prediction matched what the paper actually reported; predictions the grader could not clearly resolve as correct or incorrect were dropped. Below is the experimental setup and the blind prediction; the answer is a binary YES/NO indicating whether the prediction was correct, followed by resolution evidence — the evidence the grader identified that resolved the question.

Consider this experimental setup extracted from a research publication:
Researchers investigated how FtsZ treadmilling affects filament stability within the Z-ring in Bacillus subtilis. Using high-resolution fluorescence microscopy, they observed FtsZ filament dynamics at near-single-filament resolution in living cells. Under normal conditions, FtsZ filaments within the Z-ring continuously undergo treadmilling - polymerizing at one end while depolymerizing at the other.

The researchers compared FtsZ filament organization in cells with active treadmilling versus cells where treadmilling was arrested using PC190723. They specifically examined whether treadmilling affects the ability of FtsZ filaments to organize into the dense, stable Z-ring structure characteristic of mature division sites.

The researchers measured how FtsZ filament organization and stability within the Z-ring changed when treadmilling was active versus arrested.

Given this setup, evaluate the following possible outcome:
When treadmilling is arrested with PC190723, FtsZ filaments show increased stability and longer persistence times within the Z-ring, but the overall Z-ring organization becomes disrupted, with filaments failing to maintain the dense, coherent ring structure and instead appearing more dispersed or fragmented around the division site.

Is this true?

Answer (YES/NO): NO